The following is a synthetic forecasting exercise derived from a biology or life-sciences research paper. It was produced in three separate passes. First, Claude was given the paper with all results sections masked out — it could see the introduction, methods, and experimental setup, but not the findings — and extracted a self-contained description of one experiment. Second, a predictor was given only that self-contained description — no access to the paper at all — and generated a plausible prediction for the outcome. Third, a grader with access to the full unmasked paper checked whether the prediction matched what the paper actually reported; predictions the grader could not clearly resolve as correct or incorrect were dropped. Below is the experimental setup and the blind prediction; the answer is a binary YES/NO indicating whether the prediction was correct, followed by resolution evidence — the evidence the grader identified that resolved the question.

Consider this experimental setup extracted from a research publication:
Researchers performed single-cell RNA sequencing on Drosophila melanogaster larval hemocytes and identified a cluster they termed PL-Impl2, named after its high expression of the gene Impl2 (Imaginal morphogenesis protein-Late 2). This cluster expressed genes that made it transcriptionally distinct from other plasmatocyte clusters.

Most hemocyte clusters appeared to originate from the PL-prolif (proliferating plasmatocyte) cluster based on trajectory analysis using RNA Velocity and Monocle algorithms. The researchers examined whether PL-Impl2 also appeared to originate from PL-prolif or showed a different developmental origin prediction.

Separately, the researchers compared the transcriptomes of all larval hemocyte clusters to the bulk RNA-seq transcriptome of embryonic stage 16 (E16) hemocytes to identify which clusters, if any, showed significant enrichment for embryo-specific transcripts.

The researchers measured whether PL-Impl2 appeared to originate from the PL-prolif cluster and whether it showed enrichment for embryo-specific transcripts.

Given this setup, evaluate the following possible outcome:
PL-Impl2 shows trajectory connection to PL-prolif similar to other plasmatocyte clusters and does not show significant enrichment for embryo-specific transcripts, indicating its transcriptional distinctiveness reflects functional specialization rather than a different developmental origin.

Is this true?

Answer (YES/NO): NO